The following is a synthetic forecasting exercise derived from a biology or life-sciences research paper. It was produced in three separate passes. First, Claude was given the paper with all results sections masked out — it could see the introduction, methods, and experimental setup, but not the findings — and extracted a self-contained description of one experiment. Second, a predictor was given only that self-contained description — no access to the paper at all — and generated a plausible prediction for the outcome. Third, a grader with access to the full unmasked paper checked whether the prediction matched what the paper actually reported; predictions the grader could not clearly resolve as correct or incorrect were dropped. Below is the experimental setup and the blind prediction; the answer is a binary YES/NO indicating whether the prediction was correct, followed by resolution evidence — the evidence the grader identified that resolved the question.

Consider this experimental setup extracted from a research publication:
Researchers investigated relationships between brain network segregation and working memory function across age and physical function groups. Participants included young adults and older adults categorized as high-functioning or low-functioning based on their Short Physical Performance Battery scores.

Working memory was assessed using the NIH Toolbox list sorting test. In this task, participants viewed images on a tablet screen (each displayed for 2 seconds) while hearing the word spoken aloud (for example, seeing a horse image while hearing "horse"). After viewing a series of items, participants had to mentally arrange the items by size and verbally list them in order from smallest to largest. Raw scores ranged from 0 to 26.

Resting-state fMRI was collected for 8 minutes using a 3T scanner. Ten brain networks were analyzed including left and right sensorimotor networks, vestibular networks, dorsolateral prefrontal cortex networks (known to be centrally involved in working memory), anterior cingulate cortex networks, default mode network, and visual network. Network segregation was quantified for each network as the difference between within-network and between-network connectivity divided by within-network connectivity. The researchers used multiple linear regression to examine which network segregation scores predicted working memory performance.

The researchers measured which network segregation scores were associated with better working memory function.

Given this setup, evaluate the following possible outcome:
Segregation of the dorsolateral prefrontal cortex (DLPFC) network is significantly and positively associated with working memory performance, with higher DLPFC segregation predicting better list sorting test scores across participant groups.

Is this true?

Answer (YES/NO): NO